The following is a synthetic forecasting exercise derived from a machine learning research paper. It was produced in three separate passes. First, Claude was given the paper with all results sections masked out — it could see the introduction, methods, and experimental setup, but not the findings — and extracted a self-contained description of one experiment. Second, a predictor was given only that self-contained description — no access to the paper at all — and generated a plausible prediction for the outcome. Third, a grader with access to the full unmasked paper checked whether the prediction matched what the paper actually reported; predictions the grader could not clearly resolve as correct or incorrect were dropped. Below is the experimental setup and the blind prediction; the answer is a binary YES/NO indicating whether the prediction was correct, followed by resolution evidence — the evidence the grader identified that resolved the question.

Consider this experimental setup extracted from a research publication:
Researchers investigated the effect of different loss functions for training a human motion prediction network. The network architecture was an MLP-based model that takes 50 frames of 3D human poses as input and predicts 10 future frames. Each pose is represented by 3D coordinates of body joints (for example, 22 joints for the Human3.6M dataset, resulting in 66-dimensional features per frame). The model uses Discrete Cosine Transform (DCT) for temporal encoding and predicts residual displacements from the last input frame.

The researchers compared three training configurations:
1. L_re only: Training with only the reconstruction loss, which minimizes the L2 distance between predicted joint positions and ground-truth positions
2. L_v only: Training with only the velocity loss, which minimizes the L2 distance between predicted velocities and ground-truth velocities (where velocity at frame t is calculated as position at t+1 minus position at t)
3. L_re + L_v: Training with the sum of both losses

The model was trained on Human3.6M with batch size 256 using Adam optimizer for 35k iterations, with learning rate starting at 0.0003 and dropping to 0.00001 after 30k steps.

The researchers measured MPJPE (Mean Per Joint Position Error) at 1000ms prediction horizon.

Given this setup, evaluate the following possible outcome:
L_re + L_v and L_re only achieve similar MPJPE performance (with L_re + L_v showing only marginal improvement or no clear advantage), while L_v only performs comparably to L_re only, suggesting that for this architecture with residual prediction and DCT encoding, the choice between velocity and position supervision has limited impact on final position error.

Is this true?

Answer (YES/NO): NO